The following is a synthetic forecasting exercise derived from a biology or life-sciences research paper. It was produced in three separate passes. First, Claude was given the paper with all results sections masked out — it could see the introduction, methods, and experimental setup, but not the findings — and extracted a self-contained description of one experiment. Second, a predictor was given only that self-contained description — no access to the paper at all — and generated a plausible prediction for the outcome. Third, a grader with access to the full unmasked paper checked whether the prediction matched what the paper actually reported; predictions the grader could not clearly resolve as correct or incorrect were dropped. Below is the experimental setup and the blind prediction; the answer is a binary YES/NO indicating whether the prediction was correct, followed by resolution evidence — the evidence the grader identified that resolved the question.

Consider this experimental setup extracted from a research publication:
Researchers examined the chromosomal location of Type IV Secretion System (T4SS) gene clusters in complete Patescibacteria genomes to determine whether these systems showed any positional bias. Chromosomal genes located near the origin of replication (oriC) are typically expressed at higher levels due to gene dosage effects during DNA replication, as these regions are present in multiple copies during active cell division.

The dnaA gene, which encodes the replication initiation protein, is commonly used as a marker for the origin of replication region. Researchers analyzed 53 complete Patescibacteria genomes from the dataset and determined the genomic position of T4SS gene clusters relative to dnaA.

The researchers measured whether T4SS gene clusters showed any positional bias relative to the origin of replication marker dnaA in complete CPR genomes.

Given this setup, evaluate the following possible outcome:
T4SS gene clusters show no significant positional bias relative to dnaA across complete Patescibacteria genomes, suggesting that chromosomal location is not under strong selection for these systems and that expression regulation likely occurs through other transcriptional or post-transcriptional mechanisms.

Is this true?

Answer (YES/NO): NO